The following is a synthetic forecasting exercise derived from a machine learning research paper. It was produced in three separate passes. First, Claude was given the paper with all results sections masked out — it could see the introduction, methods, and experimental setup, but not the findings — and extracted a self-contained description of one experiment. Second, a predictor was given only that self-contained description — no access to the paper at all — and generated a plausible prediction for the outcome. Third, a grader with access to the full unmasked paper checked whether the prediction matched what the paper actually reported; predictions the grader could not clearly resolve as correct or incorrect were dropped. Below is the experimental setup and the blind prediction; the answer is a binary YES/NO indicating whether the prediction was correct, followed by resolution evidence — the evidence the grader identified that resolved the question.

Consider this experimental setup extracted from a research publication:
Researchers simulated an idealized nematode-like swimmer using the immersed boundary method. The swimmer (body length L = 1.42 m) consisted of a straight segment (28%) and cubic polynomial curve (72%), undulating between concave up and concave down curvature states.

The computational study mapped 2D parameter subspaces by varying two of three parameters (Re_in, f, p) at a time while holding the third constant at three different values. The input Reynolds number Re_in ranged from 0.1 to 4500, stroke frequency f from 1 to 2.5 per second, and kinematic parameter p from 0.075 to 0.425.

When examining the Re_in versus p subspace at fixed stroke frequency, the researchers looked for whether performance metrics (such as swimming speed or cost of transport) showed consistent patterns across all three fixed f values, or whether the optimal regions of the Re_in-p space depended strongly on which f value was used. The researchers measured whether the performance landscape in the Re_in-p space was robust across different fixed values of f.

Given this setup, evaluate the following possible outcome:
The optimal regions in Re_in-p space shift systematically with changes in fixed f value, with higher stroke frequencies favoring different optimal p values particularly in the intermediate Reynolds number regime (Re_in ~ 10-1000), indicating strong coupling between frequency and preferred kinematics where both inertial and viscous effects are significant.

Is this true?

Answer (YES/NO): NO